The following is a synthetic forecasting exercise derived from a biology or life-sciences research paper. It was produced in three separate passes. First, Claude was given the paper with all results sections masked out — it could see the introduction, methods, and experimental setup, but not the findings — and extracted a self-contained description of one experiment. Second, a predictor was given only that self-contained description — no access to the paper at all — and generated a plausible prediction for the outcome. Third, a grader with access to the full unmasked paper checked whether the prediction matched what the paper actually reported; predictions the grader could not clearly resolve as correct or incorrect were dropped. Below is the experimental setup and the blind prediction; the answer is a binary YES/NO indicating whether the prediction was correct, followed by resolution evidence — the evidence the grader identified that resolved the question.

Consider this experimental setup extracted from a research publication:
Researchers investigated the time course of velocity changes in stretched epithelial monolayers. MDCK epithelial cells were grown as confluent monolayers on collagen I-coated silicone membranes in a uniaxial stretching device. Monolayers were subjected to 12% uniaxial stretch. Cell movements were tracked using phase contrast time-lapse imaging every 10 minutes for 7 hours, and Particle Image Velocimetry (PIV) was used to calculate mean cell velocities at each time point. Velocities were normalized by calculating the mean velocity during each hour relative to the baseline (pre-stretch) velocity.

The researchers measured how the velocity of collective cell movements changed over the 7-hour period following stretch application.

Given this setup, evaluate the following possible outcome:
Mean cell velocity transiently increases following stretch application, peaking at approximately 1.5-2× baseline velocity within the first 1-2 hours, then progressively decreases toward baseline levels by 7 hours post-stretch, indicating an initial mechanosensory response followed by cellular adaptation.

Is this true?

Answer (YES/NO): NO